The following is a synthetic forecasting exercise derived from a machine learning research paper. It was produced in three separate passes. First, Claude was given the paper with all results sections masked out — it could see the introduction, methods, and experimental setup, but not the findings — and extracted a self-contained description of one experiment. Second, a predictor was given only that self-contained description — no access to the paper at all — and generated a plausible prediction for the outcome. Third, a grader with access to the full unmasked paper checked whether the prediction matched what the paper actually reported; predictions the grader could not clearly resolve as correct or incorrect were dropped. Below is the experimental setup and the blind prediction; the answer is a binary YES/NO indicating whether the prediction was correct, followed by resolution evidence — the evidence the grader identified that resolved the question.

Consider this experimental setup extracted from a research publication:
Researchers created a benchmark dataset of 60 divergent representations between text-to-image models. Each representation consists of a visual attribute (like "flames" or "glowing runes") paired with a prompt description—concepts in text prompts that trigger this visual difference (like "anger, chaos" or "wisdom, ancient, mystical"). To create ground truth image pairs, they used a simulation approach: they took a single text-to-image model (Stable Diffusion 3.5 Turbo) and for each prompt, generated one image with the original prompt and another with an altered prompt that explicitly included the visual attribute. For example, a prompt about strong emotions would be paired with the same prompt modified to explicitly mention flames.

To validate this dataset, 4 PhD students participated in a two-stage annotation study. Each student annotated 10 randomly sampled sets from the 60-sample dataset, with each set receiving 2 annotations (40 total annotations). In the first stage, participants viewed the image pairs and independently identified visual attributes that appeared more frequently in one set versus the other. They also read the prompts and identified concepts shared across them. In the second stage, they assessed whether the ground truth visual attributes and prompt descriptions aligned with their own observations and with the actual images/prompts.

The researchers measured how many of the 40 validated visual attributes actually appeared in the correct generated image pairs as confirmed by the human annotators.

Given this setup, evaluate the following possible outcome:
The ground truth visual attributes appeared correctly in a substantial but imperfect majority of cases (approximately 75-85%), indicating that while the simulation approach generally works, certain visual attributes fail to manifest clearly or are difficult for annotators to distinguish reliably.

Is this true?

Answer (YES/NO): NO